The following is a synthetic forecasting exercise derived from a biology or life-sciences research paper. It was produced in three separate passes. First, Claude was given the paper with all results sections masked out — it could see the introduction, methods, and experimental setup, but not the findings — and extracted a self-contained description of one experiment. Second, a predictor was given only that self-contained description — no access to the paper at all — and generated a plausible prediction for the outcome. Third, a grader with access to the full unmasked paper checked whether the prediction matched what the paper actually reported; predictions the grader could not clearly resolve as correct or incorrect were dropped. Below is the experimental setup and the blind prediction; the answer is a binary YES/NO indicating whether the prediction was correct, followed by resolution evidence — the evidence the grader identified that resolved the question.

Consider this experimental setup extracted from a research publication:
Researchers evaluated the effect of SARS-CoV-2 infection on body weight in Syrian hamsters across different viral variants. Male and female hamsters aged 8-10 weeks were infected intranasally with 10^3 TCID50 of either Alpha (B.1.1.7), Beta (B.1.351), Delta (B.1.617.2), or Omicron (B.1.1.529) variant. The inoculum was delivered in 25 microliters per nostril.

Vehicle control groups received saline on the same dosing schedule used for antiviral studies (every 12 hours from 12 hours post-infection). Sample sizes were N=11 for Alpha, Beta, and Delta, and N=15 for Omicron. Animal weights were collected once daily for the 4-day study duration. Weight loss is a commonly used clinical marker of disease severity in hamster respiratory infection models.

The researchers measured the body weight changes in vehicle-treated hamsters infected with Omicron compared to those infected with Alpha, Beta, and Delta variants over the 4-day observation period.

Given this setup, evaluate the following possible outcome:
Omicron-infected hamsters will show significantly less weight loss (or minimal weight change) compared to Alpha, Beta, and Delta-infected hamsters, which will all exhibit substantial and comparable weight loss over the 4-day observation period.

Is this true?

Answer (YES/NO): NO